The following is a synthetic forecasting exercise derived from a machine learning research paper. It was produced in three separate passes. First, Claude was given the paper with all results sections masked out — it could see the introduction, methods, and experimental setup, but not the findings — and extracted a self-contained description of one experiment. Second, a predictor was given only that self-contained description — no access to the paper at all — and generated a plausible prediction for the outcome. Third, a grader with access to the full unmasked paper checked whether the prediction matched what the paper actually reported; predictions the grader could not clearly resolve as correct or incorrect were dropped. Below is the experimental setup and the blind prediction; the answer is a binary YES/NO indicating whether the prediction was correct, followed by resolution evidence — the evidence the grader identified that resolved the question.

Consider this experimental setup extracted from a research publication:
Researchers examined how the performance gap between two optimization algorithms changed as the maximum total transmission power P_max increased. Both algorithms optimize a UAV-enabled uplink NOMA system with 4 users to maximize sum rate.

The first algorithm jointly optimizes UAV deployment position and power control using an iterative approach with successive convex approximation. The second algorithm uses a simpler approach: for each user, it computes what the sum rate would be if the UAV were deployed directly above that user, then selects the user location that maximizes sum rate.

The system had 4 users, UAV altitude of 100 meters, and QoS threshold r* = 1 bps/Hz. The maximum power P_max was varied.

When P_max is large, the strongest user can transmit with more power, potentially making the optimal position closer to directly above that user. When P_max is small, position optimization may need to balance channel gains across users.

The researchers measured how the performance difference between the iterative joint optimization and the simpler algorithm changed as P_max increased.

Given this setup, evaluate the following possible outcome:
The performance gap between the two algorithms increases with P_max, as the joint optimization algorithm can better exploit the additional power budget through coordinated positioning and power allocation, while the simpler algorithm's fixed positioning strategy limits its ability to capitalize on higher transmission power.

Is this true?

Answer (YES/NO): NO